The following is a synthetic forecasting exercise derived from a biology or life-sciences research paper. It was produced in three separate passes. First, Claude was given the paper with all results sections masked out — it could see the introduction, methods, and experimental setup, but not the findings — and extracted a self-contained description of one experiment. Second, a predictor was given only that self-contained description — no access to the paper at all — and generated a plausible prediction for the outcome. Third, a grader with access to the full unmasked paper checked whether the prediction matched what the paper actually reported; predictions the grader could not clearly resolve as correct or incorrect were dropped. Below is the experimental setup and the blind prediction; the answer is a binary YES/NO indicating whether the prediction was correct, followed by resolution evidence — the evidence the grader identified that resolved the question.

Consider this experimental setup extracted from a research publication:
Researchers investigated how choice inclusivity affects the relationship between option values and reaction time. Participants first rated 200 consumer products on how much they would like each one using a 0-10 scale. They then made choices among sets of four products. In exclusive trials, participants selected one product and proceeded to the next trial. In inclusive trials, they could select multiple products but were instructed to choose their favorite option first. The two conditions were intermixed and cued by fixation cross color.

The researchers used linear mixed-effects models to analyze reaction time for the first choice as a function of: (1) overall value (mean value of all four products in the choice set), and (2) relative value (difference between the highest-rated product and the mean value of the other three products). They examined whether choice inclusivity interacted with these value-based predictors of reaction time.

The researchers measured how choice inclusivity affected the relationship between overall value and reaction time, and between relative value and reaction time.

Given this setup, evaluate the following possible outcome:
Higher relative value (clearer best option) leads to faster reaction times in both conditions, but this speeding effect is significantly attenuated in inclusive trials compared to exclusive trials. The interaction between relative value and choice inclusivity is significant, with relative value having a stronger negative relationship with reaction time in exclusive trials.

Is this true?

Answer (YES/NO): NO